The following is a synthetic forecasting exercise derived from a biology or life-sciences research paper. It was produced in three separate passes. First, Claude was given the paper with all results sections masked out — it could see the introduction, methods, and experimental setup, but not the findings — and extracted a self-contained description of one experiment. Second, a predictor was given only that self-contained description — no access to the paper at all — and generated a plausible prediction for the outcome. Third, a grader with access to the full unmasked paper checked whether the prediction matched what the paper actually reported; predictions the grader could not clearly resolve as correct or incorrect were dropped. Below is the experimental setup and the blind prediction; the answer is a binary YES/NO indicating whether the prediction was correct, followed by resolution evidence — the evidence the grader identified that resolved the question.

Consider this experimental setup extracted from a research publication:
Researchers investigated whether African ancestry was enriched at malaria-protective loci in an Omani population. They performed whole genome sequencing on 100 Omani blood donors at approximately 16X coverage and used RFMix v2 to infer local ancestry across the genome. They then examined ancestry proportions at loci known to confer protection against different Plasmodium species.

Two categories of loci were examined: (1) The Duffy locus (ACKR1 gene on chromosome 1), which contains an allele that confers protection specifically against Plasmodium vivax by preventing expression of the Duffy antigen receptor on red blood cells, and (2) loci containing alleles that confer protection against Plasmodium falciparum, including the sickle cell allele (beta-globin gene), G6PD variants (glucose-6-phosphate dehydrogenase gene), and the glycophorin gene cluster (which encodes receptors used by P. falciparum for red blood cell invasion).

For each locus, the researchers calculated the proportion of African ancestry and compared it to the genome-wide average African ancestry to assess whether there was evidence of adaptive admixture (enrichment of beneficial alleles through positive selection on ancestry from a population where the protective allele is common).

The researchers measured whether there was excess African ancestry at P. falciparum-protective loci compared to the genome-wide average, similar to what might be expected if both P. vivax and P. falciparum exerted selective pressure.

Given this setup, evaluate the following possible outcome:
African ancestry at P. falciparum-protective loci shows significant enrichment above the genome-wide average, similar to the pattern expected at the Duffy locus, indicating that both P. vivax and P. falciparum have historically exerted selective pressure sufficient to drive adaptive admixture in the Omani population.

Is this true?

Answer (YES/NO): NO